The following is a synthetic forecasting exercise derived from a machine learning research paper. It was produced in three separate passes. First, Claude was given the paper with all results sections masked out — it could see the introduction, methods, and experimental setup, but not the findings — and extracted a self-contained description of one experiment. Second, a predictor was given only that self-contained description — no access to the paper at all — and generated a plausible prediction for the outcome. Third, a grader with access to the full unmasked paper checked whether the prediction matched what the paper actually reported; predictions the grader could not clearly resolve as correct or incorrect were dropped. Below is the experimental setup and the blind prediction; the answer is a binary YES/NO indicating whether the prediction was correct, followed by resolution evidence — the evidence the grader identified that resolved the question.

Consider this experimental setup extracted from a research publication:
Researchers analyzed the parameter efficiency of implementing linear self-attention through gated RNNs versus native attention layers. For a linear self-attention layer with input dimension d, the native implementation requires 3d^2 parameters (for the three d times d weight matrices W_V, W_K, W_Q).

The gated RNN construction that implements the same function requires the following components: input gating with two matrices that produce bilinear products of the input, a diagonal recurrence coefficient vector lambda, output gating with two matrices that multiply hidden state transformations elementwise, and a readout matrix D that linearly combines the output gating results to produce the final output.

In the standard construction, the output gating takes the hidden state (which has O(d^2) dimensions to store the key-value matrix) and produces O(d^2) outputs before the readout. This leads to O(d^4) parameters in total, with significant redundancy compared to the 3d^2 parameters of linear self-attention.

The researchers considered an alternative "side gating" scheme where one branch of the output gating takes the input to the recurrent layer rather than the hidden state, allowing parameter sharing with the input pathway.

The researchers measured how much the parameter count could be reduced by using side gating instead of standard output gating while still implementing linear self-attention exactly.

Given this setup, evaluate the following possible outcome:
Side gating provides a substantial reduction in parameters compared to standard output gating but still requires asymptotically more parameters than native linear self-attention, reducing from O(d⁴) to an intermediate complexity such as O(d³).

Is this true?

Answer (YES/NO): YES